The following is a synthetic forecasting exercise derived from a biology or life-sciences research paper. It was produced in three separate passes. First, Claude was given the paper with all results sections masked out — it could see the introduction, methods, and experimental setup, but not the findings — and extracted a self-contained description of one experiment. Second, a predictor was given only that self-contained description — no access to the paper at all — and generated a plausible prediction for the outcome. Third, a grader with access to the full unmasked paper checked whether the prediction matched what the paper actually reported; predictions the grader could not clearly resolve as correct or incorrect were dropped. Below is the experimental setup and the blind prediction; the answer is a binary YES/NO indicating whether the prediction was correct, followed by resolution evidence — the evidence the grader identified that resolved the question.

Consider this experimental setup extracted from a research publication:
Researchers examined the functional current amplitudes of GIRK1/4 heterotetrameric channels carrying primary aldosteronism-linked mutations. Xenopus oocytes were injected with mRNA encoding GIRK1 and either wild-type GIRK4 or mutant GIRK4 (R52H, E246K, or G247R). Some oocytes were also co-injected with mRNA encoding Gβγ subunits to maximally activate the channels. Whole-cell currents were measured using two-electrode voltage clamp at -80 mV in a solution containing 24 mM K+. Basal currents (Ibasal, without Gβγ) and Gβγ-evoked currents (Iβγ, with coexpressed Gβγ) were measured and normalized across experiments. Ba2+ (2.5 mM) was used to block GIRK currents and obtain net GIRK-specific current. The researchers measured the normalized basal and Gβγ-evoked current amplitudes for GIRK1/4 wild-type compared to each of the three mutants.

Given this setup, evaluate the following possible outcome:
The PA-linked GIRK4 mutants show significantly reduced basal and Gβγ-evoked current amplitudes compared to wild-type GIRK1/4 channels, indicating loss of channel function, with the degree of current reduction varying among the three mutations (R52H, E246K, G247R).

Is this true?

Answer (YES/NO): NO